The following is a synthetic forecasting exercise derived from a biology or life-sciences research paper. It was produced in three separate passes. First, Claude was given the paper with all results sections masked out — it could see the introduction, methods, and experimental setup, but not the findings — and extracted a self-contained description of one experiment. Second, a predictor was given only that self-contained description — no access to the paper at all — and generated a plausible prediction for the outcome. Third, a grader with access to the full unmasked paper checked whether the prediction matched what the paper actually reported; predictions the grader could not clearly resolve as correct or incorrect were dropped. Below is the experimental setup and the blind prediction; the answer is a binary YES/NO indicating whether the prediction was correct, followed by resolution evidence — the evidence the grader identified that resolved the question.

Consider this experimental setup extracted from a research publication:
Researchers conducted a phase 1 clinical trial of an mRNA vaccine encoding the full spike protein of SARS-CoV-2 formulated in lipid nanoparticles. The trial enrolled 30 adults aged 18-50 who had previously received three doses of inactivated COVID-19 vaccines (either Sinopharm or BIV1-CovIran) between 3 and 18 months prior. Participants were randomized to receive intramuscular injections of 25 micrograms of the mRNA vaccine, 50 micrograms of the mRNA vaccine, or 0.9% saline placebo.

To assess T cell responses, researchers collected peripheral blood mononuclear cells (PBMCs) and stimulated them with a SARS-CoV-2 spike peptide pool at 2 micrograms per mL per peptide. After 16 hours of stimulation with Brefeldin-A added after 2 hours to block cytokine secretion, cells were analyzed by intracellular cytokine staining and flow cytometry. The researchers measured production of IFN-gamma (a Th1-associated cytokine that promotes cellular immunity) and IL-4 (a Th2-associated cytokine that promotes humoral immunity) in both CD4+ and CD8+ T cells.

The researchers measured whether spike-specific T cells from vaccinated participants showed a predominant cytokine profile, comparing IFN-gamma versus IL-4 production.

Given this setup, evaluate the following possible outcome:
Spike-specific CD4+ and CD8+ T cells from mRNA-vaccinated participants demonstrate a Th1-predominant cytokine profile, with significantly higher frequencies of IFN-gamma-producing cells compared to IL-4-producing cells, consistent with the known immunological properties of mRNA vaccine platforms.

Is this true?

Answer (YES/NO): YES